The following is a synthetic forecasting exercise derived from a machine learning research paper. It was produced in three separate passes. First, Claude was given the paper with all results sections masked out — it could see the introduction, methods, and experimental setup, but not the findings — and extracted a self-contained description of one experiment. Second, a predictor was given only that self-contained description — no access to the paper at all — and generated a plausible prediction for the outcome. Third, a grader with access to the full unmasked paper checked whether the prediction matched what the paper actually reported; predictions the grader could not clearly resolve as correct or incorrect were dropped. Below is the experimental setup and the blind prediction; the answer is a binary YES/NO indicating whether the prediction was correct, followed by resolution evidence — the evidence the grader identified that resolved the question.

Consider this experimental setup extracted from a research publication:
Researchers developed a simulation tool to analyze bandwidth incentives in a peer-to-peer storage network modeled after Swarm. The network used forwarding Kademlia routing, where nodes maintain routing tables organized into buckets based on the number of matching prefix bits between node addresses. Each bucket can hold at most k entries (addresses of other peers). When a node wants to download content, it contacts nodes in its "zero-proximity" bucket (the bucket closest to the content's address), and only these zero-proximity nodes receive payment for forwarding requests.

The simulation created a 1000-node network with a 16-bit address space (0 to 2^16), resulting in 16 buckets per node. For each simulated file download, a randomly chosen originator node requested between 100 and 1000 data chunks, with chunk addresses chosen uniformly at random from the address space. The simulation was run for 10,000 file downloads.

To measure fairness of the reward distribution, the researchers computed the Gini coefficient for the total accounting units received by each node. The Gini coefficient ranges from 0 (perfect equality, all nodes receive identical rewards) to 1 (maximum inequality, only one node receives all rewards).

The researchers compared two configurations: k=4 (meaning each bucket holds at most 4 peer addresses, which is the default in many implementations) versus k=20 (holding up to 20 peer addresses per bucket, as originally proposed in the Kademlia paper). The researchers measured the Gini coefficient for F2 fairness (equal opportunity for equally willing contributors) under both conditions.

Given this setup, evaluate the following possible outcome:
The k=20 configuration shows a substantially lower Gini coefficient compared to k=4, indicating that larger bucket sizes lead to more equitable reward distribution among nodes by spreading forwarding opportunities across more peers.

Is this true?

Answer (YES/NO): NO